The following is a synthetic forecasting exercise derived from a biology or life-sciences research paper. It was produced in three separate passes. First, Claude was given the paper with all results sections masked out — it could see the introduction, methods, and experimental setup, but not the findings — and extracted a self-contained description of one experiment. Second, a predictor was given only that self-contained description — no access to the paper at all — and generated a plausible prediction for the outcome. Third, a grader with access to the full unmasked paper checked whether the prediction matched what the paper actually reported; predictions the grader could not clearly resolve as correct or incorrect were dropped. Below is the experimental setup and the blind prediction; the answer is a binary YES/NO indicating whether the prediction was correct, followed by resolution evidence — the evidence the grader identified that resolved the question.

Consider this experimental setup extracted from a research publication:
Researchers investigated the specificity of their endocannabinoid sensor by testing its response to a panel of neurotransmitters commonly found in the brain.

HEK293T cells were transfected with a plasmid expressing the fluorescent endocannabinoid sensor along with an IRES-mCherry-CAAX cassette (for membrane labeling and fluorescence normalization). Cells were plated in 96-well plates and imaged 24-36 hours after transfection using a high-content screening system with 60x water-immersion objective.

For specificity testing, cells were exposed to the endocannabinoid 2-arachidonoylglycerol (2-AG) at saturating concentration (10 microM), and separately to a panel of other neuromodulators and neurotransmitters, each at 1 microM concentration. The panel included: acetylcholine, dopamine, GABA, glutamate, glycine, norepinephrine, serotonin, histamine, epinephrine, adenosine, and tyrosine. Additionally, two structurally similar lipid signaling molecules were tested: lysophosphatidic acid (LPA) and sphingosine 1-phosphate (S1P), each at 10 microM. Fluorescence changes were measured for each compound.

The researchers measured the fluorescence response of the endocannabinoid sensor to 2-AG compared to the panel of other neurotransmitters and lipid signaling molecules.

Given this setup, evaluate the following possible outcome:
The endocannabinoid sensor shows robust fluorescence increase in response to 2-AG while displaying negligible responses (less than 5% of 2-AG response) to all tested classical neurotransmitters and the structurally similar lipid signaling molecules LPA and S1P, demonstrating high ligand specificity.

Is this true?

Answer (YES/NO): YES